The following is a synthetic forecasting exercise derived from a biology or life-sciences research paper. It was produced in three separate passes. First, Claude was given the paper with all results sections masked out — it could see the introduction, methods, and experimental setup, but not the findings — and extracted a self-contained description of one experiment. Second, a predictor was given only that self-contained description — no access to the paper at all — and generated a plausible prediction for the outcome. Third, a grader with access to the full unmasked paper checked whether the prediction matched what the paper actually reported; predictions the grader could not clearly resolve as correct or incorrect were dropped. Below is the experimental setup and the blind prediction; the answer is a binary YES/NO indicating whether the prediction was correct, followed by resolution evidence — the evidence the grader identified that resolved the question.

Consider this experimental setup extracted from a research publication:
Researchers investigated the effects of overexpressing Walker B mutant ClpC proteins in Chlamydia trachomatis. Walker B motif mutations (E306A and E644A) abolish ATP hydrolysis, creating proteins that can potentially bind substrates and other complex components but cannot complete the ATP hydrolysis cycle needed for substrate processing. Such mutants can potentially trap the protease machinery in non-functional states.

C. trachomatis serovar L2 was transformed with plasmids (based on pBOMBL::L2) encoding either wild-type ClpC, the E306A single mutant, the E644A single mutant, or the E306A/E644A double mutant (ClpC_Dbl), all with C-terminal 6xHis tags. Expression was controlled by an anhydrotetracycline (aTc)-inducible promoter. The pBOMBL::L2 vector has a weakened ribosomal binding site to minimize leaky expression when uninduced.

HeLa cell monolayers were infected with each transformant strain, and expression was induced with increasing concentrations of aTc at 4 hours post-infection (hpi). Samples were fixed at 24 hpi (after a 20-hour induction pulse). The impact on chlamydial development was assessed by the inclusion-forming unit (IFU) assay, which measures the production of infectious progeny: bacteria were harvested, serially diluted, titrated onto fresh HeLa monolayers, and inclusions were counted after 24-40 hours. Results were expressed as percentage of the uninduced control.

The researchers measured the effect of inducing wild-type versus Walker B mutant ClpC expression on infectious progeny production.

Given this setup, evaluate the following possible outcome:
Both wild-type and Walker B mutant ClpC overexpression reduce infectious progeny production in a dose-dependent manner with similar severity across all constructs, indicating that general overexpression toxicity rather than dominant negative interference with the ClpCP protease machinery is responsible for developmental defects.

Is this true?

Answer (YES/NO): NO